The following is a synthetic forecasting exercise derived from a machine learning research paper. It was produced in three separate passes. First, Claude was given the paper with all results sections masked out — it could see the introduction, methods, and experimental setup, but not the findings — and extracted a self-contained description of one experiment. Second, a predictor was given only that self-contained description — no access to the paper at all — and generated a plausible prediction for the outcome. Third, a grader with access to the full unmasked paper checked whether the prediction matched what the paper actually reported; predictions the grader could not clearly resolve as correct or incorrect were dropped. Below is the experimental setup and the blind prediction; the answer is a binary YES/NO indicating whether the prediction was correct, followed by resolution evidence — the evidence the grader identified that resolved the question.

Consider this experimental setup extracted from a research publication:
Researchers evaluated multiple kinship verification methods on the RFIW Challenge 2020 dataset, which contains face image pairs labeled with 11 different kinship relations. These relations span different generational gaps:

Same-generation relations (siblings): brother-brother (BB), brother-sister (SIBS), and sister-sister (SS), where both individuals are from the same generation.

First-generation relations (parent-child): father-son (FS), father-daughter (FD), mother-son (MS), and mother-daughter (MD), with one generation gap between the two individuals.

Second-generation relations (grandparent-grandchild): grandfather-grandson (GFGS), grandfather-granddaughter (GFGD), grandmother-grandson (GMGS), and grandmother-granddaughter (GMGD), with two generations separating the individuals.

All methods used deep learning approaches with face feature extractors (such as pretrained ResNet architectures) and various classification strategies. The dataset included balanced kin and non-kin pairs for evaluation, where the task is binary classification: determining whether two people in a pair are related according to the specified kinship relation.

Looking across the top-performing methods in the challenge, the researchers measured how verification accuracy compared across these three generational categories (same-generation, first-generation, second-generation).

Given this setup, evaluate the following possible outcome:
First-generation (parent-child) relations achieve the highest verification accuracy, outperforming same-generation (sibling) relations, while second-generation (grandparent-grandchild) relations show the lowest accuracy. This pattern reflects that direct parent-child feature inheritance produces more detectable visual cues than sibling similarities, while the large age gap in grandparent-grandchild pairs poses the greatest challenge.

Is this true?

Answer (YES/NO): YES